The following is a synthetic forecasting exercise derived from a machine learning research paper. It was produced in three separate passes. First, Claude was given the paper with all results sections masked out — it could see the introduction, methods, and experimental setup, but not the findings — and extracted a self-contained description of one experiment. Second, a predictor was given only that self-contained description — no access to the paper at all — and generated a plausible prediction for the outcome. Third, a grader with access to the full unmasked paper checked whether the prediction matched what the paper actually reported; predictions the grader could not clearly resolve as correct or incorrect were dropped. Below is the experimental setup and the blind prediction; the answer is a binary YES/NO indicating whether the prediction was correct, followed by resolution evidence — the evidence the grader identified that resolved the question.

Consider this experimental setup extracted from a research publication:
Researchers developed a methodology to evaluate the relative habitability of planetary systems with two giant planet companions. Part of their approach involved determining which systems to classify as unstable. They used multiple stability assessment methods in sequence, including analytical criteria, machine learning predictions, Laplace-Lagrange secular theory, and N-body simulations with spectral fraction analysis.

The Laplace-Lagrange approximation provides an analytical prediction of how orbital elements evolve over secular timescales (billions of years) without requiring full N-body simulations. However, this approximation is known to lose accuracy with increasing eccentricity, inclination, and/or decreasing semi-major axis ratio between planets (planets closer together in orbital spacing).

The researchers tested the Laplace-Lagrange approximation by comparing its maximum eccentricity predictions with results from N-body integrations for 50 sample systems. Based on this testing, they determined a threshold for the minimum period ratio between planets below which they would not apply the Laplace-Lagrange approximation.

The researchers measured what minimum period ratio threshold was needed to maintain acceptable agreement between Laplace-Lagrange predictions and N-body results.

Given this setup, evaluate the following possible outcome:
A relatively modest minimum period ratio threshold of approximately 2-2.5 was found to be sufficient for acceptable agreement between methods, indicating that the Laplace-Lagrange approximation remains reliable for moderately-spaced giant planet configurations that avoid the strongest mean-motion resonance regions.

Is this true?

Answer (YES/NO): NO